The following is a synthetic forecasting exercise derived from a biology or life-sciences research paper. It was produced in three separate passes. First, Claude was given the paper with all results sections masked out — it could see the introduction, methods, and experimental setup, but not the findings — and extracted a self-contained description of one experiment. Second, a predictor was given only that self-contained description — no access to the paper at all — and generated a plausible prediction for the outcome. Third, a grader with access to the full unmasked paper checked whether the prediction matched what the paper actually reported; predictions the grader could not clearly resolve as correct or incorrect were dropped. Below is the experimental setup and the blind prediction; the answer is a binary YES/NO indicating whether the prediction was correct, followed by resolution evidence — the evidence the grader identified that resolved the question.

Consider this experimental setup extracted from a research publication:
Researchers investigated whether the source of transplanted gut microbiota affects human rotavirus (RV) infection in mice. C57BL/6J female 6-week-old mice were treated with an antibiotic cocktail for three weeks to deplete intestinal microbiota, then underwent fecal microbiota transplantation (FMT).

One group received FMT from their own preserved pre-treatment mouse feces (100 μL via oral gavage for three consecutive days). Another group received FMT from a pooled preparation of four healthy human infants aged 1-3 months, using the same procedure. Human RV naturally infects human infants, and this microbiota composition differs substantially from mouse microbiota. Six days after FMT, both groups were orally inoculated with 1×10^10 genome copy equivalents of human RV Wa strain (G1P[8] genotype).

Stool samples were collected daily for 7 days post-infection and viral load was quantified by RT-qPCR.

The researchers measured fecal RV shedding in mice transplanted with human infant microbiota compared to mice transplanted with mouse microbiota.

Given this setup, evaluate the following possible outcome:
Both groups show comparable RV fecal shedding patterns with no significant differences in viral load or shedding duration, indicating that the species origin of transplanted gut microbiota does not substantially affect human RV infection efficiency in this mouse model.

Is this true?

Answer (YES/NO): NO